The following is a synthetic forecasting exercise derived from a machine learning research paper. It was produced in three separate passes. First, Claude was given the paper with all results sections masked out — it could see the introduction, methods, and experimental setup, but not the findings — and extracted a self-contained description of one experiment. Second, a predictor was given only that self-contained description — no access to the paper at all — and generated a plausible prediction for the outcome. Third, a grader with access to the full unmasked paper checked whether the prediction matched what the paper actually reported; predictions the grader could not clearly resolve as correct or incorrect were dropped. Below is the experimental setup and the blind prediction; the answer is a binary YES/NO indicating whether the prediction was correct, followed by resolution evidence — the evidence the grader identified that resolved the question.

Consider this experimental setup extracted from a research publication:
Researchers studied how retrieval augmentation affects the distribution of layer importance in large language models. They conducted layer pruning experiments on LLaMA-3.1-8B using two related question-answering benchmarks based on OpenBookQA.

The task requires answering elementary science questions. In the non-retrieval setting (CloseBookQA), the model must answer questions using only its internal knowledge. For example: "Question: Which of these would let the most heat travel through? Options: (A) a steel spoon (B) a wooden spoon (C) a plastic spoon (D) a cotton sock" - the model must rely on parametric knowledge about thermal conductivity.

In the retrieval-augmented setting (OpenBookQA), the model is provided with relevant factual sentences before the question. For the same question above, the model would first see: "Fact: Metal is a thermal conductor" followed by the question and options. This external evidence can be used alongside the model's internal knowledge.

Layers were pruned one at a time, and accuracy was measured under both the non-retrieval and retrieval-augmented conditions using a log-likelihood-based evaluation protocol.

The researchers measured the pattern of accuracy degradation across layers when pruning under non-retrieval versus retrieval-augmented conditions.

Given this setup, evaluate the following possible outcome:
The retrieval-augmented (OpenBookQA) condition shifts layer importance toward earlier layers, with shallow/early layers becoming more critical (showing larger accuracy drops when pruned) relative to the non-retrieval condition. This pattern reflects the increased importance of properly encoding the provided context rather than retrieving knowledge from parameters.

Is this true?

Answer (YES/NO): NO